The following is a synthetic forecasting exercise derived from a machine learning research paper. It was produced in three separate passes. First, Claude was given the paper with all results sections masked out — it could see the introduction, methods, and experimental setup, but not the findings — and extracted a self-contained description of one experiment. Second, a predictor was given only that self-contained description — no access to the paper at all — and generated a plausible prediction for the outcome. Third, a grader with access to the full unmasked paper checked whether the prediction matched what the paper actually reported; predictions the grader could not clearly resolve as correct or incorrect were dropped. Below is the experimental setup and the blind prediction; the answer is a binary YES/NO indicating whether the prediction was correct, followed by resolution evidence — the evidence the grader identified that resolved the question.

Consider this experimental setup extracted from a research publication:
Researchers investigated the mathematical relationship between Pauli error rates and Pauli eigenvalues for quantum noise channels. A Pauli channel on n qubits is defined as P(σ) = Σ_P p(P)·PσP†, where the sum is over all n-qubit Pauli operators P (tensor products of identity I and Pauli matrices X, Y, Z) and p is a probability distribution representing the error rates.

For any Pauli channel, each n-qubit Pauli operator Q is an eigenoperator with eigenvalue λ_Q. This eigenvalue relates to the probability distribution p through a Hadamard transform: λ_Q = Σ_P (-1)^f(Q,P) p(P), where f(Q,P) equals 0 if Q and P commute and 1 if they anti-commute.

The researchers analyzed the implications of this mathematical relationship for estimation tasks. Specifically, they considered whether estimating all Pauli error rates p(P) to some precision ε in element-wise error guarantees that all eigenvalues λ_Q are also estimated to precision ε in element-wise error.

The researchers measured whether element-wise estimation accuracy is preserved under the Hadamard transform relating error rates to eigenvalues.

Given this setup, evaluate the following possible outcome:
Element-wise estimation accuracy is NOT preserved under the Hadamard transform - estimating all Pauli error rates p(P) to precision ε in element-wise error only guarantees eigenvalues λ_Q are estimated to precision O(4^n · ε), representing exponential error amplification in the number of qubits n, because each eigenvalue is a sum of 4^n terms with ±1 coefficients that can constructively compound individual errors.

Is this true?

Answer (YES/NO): NO